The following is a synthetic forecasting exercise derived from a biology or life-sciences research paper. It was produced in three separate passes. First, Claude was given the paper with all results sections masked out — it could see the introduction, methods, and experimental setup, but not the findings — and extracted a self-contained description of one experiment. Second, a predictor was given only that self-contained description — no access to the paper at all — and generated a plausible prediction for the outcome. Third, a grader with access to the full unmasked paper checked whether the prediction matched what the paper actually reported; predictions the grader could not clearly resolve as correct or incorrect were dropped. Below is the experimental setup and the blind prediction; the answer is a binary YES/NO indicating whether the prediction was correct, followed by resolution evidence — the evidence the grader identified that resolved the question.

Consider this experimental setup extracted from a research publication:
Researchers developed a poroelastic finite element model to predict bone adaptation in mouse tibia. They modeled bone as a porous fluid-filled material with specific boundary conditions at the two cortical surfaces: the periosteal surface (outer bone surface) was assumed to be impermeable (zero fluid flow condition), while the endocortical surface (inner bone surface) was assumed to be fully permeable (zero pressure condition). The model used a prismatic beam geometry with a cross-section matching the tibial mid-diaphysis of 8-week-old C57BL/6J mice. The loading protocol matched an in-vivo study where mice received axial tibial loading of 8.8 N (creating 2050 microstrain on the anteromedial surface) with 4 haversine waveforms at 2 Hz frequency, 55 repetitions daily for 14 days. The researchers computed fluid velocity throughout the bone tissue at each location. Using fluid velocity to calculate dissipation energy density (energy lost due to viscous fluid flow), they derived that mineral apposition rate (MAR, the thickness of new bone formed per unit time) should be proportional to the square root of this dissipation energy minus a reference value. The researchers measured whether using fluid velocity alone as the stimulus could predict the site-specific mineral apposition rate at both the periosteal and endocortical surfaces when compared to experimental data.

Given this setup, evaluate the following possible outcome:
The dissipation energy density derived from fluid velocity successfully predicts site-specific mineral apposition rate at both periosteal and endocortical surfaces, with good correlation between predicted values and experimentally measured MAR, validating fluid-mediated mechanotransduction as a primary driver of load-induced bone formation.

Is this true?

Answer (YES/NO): NO